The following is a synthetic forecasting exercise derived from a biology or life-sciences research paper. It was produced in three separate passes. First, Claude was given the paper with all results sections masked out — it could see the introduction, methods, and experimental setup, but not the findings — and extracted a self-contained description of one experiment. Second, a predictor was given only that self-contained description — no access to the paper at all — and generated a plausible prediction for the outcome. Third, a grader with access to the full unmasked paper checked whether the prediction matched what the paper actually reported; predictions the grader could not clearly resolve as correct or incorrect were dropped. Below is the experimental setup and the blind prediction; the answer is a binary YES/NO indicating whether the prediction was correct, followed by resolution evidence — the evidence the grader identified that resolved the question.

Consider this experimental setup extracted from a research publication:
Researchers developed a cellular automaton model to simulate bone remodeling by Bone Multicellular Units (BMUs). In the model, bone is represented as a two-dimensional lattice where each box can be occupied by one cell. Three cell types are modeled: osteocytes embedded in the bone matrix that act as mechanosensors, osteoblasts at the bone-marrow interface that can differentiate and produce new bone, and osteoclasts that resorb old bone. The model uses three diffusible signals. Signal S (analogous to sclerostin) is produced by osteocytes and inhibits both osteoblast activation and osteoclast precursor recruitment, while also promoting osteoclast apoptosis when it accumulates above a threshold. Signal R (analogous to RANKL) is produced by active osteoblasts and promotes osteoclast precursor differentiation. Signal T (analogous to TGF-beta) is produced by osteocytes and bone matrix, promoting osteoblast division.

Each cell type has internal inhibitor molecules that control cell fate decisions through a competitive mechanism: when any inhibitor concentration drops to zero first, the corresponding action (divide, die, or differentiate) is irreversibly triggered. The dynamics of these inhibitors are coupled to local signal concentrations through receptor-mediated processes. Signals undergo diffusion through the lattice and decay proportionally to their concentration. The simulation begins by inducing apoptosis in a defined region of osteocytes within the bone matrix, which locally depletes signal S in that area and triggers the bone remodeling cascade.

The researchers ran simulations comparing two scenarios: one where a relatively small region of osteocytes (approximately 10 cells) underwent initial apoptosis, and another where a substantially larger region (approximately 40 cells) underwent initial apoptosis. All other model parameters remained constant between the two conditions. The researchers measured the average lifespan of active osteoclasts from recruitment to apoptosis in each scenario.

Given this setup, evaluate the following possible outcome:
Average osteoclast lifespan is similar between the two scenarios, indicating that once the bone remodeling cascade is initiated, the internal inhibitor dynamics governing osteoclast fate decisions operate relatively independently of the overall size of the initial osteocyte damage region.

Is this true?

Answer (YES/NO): NO